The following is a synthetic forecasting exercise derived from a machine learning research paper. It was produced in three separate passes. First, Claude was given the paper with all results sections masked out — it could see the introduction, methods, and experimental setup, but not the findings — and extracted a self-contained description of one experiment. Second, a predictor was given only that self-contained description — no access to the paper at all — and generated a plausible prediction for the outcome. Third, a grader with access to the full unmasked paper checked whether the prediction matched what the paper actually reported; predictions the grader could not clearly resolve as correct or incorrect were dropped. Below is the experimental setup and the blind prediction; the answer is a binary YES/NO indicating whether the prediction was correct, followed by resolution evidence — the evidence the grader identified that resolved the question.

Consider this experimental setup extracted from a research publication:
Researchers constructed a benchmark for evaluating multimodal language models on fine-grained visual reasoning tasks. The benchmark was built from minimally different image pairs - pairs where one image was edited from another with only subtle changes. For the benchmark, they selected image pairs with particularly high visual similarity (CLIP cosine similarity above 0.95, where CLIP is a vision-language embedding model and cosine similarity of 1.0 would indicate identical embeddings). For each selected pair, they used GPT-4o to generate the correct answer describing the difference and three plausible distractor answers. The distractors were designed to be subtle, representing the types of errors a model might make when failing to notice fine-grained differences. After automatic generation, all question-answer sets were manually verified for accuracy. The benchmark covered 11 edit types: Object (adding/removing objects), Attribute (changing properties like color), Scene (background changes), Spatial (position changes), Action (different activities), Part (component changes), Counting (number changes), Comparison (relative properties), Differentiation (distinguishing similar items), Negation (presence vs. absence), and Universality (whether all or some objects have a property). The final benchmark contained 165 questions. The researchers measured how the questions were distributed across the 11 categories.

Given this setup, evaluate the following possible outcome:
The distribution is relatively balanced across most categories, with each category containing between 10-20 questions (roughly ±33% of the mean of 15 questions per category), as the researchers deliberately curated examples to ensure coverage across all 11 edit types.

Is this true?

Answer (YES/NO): YES